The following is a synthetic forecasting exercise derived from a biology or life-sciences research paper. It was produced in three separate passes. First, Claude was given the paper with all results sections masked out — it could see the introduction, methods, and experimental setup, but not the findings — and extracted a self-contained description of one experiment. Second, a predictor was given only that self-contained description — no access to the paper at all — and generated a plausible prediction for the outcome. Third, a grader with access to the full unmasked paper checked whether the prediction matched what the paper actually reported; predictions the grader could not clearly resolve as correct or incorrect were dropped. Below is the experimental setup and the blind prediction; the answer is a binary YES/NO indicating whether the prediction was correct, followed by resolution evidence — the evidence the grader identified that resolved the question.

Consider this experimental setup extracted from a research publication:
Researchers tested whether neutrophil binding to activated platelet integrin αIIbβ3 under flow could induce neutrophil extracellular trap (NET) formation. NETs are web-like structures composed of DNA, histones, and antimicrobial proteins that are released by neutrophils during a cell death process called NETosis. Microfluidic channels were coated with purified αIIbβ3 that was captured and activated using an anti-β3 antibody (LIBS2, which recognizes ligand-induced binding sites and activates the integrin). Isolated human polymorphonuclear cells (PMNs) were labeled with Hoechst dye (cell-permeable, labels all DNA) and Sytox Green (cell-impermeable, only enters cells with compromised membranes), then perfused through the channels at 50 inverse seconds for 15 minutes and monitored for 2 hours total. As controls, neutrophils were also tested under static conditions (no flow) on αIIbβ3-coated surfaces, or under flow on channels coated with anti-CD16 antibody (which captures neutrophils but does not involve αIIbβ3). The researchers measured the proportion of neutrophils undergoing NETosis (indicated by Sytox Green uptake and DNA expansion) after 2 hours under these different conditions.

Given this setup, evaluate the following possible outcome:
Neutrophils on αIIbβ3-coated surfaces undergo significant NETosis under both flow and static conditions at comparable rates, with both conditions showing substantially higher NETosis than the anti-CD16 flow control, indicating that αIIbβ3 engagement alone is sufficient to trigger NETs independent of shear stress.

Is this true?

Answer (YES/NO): NO